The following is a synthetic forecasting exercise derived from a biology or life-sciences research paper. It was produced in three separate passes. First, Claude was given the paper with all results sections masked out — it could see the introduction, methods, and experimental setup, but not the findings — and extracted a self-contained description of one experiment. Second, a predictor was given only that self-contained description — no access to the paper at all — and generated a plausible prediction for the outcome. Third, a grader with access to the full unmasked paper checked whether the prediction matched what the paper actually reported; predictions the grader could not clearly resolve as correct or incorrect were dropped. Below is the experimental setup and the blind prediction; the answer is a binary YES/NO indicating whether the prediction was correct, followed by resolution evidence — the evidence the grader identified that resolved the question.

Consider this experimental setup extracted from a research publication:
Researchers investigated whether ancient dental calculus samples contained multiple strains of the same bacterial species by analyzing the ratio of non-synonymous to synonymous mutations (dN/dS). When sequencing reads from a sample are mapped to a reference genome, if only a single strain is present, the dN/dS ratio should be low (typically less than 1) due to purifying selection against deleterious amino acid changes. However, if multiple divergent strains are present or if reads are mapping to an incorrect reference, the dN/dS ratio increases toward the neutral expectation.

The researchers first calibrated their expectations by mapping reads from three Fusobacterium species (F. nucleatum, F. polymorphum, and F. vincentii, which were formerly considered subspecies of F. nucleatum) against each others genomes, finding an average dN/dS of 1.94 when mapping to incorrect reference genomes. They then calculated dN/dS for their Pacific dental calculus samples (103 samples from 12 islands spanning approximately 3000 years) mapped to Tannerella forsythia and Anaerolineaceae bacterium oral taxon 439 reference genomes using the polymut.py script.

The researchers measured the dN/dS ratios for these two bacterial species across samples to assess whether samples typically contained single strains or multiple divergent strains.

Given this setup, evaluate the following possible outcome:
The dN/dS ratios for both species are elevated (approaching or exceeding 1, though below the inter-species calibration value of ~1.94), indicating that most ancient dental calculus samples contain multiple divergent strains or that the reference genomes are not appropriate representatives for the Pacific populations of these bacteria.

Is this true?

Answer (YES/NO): NO